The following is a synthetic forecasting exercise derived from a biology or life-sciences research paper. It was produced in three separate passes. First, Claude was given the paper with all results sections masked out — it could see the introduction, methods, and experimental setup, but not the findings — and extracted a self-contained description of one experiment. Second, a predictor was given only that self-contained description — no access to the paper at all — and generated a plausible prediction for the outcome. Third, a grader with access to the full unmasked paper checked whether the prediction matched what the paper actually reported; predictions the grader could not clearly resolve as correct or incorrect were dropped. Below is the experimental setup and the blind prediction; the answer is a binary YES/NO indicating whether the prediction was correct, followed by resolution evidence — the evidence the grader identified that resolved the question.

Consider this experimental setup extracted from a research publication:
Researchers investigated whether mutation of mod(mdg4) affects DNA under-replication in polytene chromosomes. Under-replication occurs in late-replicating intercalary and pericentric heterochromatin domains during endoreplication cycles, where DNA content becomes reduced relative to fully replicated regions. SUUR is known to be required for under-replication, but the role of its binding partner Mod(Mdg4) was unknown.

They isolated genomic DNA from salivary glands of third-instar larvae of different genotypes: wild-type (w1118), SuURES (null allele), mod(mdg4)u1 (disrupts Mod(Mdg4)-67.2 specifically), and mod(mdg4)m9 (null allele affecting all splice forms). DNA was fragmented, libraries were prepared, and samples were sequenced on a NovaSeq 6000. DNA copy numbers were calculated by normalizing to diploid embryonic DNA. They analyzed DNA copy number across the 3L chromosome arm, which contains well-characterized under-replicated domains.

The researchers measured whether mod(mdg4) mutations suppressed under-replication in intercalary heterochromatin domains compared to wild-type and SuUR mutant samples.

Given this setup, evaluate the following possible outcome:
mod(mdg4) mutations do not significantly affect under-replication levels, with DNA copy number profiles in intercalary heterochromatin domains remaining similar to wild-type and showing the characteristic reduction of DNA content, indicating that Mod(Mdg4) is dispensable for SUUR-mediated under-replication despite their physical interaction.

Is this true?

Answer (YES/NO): NO